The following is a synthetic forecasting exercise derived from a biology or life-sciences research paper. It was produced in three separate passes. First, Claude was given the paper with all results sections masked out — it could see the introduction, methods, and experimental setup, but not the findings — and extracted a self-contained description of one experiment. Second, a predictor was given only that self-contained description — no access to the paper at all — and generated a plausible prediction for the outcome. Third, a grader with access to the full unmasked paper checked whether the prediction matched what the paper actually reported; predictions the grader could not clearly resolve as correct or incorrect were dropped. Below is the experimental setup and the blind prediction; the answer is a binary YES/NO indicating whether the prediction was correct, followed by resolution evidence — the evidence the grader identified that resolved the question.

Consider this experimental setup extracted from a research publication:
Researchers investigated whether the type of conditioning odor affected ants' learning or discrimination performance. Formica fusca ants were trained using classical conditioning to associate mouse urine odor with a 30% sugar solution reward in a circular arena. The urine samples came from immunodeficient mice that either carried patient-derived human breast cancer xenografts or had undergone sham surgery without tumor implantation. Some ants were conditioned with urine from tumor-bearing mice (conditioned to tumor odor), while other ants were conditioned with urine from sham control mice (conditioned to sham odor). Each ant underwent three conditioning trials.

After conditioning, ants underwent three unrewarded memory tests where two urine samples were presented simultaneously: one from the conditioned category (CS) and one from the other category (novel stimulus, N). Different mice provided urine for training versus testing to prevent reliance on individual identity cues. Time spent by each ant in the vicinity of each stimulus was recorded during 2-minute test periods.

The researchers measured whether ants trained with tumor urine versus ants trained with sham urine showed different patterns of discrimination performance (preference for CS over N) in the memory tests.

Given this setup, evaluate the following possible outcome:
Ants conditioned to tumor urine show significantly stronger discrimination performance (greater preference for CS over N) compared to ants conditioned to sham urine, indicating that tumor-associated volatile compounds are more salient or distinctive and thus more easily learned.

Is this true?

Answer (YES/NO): NO